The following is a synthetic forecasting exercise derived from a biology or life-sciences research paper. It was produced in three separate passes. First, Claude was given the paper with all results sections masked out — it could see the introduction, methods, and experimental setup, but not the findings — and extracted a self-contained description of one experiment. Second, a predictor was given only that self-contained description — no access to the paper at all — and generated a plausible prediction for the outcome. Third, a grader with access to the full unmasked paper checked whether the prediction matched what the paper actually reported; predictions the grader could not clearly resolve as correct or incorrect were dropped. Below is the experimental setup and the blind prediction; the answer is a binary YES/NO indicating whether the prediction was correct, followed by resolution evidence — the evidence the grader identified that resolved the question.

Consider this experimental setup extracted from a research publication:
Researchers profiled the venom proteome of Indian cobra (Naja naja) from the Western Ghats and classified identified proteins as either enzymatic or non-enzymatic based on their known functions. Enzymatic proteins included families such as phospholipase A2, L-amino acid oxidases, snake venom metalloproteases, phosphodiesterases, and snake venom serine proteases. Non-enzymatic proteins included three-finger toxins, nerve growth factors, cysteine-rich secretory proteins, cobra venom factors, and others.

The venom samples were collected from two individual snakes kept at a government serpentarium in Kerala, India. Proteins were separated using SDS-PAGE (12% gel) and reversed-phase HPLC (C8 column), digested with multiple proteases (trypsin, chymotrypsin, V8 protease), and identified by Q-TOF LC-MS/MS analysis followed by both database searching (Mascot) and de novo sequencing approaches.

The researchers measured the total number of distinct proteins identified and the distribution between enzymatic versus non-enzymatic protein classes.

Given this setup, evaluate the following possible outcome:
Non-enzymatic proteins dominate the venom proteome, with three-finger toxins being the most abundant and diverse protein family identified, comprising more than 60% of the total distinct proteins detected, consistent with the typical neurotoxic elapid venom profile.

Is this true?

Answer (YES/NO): NO